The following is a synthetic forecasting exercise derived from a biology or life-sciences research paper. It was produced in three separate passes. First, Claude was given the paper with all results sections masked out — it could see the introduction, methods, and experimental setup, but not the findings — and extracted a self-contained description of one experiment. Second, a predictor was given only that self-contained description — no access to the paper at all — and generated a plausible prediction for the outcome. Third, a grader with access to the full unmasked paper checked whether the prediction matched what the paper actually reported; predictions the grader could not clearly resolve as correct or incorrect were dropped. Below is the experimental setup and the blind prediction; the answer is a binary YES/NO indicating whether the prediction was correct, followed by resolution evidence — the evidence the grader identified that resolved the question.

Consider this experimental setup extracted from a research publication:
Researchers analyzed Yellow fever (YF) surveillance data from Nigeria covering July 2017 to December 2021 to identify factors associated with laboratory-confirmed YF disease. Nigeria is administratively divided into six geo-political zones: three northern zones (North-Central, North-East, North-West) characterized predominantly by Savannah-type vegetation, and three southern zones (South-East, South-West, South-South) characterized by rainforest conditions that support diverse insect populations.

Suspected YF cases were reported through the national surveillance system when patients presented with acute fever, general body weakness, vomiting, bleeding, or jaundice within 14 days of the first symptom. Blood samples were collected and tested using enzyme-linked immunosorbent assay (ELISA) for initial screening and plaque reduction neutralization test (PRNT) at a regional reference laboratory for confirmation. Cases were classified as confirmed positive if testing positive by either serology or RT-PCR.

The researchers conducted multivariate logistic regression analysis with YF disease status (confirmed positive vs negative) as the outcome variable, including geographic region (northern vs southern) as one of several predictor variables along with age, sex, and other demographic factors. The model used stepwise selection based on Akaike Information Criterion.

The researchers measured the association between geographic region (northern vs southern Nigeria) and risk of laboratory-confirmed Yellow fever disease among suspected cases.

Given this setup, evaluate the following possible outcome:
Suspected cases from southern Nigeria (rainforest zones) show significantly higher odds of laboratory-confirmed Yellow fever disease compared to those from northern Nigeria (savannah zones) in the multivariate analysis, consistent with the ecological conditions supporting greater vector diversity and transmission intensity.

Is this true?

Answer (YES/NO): YES